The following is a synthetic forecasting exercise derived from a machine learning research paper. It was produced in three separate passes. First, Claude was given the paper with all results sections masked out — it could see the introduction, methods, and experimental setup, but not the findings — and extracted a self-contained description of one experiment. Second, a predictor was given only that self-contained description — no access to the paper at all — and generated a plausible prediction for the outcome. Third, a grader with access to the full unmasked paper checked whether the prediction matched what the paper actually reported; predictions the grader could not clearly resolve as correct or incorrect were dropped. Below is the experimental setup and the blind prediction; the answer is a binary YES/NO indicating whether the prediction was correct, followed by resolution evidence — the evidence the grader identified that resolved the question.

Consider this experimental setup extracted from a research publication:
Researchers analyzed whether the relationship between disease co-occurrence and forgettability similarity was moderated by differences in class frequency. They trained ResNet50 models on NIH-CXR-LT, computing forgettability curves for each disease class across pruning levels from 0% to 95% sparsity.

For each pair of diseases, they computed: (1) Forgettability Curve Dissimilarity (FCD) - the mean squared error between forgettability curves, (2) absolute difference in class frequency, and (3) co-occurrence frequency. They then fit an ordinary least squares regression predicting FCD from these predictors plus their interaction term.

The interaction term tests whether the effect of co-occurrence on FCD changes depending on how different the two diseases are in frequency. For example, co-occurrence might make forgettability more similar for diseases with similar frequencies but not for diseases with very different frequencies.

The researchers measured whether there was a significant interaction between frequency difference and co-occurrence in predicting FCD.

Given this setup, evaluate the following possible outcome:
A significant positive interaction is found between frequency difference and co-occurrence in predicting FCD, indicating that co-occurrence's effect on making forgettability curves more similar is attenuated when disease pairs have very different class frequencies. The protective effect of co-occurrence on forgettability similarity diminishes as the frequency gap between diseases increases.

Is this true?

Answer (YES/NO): NO